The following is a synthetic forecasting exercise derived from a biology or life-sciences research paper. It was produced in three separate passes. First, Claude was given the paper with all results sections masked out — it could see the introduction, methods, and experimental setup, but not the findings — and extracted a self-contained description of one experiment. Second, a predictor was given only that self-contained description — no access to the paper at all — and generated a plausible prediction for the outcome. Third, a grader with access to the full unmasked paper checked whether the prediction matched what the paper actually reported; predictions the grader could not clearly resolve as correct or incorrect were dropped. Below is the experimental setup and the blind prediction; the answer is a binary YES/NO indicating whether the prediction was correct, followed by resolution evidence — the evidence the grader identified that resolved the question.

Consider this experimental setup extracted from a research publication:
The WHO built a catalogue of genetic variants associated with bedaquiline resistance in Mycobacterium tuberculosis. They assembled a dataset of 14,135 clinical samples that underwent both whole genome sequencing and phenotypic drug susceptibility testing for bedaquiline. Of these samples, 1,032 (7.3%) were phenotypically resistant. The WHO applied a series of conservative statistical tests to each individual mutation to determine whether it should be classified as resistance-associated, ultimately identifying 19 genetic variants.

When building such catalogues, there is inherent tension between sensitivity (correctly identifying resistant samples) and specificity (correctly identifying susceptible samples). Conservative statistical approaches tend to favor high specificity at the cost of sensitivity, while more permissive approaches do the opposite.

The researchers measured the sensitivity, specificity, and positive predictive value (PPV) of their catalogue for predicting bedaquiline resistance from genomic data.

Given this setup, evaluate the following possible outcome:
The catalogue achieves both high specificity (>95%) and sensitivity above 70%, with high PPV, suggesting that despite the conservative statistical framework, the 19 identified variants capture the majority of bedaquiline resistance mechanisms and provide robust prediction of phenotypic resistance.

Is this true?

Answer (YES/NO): NO